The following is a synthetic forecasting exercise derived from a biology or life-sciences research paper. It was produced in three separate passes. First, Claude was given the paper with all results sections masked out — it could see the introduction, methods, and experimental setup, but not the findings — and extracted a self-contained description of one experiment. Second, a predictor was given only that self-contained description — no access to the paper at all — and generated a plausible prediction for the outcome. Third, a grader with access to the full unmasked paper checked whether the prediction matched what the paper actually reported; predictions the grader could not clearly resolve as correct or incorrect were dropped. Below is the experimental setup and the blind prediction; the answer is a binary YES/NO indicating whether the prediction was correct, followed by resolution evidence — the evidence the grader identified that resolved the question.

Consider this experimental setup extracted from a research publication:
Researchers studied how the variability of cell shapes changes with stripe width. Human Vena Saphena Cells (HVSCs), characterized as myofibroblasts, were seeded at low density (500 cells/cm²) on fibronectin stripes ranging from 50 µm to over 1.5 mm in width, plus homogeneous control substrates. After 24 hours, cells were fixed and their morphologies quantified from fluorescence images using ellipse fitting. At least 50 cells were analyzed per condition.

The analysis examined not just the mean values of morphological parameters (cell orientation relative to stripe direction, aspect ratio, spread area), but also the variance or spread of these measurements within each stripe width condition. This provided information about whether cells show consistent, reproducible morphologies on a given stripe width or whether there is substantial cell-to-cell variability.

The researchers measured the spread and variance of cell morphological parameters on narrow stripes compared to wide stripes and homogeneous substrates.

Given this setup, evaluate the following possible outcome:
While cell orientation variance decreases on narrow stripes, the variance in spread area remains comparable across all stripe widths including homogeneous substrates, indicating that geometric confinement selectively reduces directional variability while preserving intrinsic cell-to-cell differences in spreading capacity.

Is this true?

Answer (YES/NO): YES